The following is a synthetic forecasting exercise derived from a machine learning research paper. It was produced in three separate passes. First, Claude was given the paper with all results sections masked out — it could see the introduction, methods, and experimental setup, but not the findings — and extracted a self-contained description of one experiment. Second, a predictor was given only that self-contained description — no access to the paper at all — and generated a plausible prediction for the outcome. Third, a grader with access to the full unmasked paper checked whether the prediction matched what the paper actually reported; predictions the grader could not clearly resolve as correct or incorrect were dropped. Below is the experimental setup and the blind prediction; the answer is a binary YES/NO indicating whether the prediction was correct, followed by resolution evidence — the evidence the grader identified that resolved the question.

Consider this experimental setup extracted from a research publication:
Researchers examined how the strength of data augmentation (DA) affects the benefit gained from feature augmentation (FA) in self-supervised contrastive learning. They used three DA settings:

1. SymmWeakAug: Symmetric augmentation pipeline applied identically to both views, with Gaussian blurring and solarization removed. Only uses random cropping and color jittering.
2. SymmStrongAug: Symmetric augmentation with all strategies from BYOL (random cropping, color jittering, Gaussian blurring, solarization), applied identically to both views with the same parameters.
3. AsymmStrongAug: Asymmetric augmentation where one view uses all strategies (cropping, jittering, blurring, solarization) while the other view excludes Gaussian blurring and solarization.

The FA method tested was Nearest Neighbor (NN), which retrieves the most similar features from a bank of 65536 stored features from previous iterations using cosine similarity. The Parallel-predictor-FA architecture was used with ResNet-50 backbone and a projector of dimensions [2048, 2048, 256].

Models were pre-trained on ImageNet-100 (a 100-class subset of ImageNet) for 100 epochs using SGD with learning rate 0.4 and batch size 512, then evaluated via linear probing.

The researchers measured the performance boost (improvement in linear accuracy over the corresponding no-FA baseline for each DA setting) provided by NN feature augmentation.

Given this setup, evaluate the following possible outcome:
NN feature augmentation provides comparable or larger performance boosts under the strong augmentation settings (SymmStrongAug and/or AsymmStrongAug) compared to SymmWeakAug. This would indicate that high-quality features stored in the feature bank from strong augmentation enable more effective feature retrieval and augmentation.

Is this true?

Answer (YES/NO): NO